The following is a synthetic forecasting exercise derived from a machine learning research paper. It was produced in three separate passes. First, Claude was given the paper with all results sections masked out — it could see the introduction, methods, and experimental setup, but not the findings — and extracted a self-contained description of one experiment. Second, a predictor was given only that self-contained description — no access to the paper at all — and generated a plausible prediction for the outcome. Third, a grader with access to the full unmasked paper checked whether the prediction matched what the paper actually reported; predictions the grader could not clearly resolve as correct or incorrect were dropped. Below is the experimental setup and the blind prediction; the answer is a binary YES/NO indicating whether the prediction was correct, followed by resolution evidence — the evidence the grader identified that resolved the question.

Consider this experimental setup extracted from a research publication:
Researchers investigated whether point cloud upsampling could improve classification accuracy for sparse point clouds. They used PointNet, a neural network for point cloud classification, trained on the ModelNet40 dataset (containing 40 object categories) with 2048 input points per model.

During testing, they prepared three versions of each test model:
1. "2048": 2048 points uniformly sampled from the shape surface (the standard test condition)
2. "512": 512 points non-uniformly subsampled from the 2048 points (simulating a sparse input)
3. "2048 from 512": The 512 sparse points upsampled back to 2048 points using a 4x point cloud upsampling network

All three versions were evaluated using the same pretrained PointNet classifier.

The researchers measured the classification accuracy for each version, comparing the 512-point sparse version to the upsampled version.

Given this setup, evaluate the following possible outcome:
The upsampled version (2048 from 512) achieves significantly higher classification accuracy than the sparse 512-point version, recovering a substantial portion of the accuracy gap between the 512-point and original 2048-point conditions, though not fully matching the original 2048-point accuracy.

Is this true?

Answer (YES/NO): YES